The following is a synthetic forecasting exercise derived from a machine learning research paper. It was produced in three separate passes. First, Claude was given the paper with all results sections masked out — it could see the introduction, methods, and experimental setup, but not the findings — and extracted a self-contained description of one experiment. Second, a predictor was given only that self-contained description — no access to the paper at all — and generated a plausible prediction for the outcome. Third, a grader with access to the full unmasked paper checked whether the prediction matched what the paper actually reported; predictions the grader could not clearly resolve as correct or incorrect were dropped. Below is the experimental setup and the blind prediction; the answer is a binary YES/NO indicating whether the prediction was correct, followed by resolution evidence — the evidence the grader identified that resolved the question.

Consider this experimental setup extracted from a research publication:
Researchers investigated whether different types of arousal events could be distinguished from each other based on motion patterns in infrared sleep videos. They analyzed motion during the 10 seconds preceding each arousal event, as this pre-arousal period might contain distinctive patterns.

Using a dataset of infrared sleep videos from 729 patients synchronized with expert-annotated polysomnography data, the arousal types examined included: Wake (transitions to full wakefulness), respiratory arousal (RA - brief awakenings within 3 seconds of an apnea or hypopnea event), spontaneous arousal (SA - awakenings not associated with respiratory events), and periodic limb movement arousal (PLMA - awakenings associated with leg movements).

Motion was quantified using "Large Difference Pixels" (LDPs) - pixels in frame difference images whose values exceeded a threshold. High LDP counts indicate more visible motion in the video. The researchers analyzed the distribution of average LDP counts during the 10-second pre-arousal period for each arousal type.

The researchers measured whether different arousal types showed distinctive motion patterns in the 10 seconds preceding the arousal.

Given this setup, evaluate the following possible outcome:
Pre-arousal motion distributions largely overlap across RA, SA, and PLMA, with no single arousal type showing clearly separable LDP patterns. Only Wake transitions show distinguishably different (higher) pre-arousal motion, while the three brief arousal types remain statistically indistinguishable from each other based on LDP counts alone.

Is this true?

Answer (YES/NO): NO